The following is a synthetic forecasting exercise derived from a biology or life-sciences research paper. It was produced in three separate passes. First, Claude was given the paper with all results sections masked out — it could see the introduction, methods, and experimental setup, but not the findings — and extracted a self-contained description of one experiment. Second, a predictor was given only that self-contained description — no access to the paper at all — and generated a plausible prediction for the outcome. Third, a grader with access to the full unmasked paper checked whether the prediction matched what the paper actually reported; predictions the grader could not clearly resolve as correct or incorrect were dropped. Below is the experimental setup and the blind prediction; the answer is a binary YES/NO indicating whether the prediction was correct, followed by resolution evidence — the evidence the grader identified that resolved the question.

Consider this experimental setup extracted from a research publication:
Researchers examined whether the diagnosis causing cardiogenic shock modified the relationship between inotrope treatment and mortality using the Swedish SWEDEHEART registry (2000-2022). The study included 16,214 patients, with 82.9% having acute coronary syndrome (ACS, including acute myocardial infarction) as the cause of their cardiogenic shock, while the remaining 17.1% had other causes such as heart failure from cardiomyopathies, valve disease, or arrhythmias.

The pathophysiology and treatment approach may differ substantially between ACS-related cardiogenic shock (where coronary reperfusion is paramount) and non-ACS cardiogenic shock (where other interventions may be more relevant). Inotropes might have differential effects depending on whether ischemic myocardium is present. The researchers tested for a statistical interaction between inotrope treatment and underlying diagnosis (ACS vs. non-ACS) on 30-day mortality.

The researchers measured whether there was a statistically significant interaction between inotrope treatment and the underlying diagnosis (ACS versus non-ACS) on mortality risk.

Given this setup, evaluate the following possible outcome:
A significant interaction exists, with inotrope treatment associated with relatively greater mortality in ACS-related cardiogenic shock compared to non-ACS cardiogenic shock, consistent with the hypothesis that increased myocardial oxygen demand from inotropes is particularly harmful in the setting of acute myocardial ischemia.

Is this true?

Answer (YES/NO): NO